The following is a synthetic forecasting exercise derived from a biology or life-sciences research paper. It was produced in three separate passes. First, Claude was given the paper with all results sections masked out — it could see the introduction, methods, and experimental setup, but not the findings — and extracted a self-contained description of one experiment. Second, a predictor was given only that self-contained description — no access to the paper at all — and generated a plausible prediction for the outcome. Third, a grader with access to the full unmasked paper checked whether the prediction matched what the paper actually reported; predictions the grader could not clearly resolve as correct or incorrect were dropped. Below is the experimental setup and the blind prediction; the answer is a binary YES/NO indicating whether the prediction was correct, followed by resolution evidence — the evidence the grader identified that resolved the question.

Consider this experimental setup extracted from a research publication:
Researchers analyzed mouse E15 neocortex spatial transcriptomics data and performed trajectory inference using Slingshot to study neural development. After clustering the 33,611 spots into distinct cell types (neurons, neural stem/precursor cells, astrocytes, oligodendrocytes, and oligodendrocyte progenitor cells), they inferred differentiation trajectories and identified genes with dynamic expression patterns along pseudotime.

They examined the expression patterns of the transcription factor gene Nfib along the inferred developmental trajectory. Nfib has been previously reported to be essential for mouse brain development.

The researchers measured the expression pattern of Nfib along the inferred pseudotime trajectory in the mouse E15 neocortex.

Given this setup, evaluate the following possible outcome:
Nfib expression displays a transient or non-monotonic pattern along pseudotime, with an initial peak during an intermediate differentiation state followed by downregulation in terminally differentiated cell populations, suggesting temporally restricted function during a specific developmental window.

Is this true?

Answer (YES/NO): YES